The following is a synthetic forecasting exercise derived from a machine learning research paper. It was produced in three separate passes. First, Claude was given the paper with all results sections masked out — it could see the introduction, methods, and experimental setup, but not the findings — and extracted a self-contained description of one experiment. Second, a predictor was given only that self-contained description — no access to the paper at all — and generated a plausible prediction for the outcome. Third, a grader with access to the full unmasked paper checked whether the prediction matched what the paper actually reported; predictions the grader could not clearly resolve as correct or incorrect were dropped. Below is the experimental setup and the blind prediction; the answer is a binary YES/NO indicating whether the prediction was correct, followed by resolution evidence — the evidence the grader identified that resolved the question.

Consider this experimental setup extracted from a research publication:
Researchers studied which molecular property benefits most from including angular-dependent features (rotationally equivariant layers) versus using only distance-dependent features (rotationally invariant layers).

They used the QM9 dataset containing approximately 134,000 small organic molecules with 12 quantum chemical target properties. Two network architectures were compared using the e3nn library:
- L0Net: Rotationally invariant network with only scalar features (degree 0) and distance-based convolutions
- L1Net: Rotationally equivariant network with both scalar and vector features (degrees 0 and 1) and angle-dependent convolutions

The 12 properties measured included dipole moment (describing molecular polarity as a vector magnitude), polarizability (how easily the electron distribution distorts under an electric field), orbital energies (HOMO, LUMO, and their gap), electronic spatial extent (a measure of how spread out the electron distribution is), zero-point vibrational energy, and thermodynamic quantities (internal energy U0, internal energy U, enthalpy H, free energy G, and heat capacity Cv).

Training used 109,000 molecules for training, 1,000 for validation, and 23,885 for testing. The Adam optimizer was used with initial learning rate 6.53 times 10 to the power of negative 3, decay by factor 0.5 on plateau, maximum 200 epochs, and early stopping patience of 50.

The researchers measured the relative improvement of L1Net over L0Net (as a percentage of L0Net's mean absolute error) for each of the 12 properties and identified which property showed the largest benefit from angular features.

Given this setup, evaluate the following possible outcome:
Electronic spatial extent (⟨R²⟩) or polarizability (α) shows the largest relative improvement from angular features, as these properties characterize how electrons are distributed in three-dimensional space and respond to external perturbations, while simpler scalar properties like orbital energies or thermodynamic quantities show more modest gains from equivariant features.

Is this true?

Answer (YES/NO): NO